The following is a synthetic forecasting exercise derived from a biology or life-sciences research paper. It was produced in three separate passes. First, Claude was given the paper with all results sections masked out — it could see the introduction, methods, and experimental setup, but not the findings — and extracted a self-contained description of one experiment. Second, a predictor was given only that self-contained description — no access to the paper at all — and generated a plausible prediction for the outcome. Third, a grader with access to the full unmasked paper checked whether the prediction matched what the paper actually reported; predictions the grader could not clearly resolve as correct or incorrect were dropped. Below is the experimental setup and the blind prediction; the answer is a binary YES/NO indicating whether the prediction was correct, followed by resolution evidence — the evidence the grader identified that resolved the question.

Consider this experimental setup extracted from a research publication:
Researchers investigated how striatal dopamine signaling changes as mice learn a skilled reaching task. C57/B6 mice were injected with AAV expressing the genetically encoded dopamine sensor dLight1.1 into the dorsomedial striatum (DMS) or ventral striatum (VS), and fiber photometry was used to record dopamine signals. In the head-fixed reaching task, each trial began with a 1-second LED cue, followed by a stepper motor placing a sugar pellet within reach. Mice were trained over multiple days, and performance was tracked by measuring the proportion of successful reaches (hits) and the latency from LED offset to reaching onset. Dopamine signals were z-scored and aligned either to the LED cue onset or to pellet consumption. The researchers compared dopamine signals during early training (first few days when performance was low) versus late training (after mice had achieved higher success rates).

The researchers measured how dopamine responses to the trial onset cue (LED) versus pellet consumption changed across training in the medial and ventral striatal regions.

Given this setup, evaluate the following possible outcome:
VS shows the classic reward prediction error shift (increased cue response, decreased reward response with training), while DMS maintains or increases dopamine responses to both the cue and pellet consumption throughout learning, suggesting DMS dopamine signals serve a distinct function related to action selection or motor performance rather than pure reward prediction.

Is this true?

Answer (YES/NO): NO